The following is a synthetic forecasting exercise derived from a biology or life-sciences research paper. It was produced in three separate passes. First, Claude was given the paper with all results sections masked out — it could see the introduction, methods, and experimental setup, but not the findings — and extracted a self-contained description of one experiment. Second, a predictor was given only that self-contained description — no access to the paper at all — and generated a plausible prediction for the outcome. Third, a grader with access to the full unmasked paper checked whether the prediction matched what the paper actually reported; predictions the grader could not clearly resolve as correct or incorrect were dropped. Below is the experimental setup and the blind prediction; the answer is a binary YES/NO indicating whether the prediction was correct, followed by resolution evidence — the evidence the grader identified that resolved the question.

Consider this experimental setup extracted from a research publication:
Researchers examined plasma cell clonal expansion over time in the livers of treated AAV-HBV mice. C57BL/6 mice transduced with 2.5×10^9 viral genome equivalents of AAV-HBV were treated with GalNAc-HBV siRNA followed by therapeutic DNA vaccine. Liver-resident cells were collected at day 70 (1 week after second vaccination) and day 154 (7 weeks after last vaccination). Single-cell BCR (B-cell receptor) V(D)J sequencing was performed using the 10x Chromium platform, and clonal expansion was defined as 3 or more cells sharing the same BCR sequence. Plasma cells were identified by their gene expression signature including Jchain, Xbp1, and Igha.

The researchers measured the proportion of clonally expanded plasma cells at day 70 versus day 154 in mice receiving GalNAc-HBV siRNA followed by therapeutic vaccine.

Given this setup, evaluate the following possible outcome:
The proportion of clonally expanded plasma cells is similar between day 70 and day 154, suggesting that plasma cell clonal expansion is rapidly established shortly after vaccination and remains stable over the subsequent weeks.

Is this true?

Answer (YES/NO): NO